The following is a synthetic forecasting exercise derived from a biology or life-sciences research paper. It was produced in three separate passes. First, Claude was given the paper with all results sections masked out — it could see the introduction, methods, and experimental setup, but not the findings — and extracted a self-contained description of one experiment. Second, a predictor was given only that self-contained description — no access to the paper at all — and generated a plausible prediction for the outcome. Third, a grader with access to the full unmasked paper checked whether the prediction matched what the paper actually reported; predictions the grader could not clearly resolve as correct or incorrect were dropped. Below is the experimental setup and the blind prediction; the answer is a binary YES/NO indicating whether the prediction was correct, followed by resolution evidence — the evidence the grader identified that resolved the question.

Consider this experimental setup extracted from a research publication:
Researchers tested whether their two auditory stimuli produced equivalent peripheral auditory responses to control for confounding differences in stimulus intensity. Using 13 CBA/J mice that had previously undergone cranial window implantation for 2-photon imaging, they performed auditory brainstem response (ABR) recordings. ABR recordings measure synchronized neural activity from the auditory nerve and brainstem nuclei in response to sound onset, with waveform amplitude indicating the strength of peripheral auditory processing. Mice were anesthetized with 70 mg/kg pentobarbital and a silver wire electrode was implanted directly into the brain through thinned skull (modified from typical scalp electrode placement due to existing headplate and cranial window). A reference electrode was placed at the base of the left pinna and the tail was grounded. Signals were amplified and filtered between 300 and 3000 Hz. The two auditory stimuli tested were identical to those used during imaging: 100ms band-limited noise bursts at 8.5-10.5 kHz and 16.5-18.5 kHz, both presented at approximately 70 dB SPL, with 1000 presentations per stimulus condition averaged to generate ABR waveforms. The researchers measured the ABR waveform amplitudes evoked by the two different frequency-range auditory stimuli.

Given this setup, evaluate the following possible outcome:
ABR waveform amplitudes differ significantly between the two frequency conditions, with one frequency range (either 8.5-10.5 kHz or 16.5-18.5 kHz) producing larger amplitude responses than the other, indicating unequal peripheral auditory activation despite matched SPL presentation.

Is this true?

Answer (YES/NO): NO